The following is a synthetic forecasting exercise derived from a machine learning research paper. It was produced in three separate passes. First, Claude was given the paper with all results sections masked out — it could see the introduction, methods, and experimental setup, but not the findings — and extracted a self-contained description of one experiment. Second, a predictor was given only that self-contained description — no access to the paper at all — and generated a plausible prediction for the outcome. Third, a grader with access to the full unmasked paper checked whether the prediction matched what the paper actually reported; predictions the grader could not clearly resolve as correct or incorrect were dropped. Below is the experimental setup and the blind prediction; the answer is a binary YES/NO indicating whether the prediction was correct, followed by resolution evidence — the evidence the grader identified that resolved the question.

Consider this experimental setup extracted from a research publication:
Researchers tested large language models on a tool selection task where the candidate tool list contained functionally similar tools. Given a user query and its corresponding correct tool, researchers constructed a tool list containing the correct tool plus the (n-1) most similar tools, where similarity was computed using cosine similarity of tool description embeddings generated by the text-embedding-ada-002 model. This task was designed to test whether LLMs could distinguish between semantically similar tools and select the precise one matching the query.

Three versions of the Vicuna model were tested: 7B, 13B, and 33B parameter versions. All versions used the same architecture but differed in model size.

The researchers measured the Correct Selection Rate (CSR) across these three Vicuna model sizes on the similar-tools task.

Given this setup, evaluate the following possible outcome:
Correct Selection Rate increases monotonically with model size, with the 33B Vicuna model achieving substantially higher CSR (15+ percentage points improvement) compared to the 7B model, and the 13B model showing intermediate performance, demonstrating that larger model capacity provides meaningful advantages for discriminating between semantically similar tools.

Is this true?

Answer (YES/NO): NO